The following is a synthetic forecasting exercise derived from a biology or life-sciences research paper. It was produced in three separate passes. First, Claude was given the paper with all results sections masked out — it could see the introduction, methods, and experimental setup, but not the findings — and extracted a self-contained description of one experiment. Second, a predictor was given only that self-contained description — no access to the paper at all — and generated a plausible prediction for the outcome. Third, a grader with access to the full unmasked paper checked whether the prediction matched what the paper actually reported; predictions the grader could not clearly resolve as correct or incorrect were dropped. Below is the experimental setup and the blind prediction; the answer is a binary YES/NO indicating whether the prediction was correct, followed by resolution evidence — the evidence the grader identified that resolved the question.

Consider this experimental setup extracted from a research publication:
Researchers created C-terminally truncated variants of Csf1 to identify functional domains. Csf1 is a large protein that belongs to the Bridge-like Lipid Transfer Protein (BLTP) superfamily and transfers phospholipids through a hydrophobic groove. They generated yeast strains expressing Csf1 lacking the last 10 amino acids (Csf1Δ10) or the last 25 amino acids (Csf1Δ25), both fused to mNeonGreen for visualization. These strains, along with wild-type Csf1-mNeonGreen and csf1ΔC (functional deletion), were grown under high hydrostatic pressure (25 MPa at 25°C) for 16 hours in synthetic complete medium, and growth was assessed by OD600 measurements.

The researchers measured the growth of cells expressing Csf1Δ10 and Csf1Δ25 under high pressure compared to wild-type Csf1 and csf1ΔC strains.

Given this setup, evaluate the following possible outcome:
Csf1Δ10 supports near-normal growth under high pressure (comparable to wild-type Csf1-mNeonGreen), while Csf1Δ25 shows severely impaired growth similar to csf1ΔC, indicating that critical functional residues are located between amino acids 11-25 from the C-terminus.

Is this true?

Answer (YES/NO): NO